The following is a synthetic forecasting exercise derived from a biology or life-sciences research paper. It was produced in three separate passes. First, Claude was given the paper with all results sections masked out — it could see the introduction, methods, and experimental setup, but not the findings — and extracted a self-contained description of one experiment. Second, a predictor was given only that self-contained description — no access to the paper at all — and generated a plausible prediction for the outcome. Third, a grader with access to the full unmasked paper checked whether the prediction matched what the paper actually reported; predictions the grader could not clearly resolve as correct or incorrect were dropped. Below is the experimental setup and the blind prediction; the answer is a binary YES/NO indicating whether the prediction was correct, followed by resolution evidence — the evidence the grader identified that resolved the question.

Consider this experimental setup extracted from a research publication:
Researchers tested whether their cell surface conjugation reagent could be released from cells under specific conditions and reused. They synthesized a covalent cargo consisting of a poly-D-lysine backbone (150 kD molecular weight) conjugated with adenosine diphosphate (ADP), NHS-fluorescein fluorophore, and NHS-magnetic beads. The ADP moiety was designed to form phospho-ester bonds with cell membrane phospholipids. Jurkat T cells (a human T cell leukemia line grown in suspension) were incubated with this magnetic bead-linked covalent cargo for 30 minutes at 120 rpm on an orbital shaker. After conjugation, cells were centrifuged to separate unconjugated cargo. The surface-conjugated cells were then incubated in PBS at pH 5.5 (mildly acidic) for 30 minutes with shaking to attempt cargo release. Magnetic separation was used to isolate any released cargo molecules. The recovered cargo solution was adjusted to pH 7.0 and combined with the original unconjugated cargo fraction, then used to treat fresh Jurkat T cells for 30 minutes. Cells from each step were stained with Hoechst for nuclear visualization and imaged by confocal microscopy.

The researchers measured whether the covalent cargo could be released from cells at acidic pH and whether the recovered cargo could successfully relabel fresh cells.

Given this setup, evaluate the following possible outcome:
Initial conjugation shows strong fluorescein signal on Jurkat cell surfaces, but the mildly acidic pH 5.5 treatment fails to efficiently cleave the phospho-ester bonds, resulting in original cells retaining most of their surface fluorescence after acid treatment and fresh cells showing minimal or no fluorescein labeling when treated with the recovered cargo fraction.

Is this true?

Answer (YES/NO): NO